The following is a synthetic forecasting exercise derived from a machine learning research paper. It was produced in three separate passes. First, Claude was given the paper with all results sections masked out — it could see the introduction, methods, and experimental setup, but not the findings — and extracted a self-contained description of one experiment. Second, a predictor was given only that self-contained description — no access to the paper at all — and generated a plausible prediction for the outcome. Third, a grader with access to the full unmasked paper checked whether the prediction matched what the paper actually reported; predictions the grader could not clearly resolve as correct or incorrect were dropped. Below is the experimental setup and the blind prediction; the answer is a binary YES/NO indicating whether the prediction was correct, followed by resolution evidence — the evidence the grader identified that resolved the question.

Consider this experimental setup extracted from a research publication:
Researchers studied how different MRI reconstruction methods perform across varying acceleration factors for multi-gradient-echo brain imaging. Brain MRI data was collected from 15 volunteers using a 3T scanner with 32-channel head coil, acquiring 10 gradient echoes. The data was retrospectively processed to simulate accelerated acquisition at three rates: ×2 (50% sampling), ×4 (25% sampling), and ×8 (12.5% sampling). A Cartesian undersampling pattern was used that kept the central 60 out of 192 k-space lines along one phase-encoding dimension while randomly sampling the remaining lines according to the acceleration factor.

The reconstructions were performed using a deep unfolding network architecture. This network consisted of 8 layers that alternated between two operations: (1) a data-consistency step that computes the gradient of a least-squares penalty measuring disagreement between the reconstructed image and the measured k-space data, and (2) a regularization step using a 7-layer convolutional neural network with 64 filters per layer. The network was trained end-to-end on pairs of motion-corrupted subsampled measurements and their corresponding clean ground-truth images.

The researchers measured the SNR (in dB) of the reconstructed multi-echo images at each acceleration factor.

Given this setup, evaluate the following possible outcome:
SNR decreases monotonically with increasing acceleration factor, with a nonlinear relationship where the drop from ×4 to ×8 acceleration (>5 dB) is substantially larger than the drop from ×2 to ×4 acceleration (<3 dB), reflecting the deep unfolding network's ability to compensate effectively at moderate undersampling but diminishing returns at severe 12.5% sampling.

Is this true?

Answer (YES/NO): NO